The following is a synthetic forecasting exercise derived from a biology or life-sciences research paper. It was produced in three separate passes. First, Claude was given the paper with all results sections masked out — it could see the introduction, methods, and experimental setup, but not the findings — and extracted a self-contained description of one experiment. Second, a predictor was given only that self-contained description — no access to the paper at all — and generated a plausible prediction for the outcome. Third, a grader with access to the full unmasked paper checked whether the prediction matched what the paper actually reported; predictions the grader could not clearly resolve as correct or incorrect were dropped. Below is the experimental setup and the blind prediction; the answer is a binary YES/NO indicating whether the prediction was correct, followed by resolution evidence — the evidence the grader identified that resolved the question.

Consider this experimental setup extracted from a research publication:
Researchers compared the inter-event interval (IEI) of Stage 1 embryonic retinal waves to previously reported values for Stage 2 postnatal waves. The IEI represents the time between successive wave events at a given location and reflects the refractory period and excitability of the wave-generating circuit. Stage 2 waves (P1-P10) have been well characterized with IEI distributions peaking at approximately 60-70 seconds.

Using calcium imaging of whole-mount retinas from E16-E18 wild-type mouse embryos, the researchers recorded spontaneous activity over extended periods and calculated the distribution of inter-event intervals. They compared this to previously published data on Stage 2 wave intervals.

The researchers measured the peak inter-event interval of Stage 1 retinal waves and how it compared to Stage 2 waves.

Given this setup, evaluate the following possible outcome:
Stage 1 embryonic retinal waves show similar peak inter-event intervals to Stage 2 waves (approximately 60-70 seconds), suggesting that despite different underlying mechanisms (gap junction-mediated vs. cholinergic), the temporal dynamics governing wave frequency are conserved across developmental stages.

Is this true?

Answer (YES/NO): NO